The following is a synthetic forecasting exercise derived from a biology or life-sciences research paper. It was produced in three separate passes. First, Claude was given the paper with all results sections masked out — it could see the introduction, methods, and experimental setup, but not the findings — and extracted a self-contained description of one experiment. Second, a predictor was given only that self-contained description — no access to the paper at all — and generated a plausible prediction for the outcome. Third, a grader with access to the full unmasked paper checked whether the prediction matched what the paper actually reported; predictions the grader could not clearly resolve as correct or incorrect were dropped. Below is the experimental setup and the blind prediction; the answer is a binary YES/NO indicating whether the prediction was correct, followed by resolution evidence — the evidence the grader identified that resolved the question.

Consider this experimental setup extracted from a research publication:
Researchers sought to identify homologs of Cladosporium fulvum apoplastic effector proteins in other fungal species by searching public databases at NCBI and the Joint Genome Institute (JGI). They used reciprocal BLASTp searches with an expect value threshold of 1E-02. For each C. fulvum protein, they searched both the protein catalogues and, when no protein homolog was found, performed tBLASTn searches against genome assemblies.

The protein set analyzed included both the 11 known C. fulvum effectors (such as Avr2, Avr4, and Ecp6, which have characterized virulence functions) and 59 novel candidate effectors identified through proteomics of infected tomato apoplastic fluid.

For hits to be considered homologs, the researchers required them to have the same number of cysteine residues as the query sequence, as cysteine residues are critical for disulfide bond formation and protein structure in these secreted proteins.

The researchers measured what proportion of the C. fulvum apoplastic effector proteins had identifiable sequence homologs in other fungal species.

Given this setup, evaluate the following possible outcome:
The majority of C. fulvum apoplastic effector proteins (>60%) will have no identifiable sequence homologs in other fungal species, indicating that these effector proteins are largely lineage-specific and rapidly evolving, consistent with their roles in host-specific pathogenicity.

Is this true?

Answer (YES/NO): NO